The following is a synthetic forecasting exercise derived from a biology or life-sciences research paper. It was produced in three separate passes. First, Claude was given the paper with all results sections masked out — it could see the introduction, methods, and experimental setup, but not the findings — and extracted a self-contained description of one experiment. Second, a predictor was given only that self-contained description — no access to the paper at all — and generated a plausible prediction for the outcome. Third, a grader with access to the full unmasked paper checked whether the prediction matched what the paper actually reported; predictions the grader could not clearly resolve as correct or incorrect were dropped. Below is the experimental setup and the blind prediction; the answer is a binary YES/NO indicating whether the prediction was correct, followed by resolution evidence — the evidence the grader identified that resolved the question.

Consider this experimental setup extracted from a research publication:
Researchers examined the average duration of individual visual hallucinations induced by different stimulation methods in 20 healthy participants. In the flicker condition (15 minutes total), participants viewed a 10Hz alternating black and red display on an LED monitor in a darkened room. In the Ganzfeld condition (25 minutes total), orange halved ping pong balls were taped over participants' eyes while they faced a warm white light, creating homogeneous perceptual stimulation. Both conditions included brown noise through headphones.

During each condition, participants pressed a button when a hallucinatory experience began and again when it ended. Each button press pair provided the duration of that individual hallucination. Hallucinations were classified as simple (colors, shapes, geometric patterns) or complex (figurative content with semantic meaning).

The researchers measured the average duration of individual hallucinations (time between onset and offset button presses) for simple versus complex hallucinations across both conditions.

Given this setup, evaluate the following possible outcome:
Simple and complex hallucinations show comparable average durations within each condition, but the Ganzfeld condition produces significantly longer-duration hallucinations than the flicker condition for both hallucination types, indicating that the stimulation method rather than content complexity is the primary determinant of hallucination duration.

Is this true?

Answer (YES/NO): YES